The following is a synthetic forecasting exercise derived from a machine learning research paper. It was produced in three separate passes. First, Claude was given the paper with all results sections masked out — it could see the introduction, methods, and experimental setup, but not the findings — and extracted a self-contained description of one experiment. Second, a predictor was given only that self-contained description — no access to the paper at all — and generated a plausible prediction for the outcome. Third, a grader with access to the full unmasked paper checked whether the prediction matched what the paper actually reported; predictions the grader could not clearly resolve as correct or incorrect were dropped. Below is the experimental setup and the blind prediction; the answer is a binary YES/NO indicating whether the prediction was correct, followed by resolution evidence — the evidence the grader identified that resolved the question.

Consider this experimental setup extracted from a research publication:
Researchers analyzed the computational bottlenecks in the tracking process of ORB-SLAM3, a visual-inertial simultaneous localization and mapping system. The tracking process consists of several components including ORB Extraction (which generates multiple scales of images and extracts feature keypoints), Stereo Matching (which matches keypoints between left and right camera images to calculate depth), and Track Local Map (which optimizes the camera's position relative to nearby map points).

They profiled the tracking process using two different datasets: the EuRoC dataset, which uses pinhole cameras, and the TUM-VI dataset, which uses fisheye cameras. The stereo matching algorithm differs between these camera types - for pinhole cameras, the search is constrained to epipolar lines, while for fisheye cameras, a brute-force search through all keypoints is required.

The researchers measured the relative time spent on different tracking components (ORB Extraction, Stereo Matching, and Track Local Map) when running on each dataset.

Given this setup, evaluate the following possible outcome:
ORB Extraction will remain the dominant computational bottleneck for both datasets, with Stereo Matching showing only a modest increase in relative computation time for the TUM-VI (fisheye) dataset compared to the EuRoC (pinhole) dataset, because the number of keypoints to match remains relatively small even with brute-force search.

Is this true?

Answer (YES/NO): NO